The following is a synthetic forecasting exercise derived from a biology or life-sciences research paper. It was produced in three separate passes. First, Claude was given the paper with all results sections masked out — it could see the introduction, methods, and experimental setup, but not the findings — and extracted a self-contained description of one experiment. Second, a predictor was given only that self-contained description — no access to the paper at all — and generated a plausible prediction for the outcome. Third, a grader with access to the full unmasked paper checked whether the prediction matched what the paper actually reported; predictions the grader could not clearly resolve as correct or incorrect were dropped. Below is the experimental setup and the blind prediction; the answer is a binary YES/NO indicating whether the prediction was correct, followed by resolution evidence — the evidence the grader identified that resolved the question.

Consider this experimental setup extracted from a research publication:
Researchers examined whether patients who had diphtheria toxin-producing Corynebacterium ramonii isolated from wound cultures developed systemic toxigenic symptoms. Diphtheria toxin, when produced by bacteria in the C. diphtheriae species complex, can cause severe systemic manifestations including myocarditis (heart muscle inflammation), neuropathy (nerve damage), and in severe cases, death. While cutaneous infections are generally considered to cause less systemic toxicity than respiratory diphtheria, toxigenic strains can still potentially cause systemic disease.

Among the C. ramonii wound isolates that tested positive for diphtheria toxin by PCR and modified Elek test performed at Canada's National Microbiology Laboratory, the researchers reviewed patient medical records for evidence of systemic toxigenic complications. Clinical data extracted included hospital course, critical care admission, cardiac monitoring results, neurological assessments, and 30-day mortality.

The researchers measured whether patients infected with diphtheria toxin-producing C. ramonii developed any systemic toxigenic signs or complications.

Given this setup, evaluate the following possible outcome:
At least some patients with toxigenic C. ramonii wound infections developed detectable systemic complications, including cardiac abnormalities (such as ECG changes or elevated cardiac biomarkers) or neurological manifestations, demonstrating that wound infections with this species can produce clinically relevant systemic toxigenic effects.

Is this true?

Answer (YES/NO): NO